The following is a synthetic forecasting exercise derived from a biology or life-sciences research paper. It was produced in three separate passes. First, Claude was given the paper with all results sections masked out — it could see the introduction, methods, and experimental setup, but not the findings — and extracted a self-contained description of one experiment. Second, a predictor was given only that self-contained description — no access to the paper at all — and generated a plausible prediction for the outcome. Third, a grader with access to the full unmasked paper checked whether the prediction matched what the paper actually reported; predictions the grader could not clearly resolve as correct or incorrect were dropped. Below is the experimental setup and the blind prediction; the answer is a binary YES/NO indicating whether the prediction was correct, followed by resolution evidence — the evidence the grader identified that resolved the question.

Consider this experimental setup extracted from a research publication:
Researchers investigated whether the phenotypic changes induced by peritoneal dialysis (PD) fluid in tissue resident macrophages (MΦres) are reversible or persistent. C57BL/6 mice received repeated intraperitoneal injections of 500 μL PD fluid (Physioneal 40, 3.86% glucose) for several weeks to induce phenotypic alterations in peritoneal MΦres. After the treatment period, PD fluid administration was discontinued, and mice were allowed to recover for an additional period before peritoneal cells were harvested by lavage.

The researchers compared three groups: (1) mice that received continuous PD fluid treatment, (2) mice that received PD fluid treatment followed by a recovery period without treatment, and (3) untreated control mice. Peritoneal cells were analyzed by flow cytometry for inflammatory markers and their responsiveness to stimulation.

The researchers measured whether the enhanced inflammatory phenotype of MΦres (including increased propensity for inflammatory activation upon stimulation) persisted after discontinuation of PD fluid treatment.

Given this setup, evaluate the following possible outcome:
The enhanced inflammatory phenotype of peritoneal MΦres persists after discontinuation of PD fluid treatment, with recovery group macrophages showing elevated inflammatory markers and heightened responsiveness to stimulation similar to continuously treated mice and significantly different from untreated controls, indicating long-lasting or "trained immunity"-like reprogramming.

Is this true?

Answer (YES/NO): YES